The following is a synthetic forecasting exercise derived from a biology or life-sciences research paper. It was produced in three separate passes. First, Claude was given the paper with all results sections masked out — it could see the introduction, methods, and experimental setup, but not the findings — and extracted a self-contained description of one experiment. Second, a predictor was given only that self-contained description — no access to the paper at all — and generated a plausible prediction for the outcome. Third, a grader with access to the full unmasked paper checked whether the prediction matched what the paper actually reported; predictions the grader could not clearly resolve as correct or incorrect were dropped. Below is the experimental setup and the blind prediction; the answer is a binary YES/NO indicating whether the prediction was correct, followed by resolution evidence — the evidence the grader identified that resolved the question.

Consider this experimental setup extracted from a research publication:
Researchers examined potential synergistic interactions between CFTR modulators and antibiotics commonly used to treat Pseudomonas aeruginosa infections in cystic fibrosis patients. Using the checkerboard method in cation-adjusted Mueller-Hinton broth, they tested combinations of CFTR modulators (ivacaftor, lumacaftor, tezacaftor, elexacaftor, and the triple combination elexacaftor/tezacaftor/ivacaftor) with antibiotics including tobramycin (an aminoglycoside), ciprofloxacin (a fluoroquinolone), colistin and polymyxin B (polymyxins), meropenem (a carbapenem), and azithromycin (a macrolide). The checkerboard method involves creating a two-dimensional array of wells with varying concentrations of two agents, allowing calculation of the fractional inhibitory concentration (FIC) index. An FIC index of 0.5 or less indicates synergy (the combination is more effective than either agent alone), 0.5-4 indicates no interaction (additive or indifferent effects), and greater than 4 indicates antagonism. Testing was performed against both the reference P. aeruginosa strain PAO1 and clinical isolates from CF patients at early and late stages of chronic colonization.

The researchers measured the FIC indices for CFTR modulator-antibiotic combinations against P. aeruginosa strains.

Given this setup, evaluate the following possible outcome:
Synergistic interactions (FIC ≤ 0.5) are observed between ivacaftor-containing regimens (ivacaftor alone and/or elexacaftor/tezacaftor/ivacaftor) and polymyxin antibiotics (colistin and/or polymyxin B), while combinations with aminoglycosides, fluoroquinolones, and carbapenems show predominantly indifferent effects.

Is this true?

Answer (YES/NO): YES